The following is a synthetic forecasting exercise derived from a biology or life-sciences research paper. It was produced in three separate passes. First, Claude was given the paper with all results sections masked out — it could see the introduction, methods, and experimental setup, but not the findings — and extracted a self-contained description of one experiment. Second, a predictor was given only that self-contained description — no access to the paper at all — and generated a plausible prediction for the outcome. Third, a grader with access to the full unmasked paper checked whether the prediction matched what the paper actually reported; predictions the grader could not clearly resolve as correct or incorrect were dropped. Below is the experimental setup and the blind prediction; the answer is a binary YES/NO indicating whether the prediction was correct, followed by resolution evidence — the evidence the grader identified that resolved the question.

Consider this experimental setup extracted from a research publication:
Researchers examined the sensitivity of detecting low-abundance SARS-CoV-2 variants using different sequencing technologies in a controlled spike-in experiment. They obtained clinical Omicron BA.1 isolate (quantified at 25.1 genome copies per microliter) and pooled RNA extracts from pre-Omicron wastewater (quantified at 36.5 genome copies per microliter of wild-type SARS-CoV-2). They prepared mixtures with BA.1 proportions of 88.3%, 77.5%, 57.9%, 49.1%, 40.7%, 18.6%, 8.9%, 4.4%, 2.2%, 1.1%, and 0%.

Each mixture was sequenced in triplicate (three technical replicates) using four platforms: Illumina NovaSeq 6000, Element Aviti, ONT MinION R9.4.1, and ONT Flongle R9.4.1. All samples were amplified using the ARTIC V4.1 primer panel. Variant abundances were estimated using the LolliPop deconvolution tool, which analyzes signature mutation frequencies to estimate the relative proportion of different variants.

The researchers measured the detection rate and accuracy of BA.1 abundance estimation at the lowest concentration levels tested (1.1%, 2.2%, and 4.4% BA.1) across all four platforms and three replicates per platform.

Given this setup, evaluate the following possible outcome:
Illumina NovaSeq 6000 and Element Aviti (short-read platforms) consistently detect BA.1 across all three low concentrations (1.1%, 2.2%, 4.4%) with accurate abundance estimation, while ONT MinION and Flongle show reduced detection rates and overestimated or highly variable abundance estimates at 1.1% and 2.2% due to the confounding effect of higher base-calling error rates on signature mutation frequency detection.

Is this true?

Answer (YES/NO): NO